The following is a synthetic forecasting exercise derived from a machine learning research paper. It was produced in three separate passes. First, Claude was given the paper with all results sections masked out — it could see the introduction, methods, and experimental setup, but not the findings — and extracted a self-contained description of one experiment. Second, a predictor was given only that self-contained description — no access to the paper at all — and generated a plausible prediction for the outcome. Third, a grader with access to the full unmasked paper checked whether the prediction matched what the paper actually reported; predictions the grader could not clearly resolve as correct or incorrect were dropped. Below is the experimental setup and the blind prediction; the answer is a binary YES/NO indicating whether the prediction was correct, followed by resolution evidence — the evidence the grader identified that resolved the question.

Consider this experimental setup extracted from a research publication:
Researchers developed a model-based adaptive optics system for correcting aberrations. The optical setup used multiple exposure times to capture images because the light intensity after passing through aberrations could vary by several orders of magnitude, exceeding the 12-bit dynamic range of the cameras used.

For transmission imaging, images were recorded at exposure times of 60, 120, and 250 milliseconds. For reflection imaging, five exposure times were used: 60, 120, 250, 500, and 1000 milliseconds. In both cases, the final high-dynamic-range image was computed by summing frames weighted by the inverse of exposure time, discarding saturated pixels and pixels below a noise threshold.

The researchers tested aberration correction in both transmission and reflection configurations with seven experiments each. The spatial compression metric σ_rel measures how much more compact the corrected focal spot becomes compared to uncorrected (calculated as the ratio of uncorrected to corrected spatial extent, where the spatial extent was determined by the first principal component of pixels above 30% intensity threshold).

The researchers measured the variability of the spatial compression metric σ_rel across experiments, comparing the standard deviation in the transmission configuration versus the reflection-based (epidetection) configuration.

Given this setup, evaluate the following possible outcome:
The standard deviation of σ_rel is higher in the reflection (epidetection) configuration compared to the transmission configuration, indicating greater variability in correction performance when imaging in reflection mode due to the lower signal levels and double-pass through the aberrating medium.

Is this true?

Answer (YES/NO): YES